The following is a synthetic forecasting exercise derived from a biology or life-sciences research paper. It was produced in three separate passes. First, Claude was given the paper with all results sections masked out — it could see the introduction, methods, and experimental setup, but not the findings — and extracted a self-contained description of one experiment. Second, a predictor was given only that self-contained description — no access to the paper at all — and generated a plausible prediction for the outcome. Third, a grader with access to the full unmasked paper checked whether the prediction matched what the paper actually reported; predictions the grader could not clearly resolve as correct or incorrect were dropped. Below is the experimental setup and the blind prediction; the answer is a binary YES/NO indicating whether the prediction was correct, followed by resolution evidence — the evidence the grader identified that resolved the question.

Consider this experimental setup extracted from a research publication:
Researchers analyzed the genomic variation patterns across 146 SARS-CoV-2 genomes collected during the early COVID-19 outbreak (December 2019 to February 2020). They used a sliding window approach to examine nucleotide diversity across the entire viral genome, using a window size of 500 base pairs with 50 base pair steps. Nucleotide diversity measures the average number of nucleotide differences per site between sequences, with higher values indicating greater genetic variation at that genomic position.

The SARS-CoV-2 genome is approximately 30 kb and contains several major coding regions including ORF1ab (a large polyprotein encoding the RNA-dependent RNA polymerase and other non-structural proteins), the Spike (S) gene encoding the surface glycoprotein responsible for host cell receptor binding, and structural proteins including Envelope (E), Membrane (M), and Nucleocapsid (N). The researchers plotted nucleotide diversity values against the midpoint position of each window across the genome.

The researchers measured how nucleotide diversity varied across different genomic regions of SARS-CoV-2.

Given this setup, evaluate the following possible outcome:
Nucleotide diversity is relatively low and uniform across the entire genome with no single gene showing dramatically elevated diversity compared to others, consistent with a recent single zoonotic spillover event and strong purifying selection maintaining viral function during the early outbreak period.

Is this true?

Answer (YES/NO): NO